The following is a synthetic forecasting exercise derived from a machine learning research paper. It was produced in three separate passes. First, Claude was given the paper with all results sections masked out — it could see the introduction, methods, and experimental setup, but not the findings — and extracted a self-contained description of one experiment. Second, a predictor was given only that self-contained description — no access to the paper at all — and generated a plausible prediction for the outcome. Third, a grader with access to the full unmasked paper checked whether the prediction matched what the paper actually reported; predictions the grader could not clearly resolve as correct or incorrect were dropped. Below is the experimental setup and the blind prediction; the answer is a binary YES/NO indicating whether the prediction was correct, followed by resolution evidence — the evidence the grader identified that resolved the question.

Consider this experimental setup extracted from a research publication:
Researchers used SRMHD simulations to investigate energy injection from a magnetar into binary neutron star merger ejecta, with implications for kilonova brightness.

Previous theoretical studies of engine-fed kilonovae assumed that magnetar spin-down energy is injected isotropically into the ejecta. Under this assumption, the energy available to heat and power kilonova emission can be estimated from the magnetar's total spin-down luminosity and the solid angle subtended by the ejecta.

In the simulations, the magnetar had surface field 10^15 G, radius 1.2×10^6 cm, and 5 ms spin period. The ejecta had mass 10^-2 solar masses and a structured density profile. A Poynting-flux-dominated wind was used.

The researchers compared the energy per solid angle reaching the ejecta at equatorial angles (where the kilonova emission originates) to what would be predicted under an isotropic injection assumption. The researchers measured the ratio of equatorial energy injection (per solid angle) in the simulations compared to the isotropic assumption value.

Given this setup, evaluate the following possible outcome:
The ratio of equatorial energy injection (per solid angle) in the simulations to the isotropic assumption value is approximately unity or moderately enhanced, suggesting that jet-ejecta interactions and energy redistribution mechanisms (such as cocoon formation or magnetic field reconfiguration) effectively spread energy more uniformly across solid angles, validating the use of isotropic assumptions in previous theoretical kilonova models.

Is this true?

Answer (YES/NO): NO